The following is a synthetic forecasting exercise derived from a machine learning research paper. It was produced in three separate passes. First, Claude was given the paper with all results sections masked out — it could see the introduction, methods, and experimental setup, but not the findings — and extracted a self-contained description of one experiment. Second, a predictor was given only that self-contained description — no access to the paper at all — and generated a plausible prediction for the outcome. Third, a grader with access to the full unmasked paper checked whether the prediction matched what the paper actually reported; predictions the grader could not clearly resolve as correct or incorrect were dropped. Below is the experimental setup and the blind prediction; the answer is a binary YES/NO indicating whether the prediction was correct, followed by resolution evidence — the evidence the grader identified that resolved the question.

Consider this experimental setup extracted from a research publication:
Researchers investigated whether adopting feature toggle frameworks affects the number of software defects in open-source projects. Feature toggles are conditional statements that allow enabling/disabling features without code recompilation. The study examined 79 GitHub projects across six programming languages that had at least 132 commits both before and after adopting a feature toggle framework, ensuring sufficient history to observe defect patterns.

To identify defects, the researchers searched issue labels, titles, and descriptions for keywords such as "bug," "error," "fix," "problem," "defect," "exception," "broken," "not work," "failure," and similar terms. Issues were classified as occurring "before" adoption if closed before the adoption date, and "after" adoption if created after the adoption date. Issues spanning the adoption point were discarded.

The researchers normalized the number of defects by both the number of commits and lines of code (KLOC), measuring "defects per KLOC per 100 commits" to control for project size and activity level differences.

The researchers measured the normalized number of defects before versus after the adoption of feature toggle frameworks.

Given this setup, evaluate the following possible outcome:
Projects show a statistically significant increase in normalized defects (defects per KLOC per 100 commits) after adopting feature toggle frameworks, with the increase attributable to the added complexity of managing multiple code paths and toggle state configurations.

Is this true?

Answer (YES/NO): NO